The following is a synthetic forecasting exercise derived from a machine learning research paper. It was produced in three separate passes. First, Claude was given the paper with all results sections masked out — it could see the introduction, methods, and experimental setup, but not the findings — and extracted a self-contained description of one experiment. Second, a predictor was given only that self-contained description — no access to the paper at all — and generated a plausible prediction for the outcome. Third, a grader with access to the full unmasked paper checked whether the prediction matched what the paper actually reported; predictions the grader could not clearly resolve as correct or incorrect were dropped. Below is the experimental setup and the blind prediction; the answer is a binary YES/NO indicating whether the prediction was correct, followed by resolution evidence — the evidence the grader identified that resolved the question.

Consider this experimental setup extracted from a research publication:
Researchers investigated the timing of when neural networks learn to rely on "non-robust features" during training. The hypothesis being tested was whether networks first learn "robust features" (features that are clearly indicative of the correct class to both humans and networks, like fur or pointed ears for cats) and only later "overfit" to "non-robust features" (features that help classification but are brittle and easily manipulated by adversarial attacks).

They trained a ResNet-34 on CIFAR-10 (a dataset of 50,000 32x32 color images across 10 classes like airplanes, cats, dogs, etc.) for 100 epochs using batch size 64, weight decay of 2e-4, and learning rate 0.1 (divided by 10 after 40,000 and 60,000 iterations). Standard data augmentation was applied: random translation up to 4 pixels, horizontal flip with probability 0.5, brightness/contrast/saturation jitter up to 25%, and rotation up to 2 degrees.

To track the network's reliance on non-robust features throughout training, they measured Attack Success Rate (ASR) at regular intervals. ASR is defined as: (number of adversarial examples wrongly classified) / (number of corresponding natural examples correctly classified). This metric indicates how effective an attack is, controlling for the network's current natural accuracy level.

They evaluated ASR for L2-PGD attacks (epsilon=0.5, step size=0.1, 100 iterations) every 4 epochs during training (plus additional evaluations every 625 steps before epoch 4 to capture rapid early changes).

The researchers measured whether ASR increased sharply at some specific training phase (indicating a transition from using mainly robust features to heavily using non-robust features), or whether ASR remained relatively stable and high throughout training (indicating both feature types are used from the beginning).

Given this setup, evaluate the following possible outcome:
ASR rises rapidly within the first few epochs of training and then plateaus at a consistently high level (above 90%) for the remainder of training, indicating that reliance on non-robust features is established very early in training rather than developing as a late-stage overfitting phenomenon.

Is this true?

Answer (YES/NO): NO